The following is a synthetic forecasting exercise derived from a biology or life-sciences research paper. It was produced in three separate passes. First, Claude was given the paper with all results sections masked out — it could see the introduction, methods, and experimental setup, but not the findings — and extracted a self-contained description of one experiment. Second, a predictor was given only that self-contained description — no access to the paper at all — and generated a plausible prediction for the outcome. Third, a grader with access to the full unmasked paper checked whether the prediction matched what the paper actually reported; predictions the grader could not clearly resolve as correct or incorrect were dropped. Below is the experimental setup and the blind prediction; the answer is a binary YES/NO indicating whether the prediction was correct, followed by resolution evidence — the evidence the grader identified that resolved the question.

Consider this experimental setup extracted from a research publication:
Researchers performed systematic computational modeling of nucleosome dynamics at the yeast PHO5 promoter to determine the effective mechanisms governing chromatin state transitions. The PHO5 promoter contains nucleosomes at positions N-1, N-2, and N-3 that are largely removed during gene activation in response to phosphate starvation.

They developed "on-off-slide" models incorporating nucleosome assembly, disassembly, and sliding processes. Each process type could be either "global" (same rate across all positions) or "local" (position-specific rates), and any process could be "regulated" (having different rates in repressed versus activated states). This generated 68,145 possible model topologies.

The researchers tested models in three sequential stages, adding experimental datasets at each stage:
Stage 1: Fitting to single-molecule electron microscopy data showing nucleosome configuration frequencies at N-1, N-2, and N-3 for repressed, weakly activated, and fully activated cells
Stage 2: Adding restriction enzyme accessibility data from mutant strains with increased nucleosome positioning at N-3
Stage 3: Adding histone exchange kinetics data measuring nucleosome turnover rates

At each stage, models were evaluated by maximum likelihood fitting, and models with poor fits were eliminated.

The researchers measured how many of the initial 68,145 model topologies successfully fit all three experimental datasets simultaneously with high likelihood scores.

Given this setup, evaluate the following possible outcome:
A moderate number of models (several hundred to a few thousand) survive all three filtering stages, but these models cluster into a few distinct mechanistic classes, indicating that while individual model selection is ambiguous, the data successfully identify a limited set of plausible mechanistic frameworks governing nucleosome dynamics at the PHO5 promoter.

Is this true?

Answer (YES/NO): NO